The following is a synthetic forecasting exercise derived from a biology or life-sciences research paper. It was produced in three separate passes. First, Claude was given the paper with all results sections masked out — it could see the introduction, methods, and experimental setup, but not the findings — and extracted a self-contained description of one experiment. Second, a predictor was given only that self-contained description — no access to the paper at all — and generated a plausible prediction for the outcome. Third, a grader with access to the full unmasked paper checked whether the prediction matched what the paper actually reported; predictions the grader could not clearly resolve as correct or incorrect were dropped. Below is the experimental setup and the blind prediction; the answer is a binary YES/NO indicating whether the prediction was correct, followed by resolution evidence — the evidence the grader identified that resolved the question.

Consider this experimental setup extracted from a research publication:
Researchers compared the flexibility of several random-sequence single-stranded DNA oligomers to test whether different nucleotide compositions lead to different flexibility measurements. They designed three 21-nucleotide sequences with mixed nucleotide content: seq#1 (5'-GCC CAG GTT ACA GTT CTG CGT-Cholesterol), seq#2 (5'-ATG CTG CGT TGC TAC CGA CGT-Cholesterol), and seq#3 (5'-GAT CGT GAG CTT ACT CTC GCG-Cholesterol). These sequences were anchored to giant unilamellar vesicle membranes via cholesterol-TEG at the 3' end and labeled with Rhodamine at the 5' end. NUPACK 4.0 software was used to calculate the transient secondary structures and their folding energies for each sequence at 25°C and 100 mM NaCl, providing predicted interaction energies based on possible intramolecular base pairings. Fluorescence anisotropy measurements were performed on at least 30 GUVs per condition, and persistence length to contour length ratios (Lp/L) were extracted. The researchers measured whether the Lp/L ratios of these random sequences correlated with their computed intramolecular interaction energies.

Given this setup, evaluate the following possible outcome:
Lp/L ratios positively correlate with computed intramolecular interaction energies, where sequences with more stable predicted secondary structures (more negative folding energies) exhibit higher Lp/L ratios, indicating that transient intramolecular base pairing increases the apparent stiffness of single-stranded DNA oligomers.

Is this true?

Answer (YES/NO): YES